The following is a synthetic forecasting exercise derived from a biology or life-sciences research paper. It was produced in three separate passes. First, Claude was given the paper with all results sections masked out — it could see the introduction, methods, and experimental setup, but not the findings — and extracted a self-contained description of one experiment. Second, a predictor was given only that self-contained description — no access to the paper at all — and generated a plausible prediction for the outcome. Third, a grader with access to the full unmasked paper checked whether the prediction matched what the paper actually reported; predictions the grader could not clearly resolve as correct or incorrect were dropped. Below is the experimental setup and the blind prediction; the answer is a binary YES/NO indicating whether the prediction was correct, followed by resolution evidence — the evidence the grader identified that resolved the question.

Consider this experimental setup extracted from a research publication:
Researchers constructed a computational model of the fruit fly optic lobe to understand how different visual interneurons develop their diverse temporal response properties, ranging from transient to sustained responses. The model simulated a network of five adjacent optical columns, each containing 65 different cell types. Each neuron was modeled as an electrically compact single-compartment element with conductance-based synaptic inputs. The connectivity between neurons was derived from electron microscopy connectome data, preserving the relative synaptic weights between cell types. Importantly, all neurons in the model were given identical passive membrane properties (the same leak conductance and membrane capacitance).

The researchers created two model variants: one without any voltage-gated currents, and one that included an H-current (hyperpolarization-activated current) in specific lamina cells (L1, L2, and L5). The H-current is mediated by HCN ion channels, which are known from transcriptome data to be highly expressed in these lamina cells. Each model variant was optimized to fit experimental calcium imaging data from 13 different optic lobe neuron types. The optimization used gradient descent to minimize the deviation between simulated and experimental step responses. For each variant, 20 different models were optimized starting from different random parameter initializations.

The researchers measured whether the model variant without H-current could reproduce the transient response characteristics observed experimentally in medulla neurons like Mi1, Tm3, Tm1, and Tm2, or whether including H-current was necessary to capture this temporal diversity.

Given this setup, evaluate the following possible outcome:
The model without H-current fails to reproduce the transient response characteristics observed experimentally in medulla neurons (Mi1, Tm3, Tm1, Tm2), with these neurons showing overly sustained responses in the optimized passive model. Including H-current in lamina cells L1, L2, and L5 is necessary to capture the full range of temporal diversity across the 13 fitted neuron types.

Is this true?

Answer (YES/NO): NO